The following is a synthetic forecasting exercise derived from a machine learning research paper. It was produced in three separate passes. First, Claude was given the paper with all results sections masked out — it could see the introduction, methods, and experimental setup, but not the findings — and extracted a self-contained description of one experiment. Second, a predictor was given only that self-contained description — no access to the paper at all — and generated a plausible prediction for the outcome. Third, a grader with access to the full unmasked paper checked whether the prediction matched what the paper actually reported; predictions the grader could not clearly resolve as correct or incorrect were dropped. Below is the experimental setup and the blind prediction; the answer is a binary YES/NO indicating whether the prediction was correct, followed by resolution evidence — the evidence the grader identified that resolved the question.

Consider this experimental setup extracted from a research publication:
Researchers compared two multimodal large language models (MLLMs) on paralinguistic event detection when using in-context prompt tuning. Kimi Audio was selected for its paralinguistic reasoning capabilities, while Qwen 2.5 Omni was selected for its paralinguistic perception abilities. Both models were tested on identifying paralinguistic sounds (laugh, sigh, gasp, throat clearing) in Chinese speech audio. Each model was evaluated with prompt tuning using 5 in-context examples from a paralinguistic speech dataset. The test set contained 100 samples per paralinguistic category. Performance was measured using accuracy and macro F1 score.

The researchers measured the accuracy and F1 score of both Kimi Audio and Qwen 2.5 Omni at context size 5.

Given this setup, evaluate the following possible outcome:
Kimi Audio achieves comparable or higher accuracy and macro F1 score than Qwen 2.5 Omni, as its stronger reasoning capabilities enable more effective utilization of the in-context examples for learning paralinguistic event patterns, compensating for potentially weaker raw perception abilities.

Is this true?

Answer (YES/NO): NO